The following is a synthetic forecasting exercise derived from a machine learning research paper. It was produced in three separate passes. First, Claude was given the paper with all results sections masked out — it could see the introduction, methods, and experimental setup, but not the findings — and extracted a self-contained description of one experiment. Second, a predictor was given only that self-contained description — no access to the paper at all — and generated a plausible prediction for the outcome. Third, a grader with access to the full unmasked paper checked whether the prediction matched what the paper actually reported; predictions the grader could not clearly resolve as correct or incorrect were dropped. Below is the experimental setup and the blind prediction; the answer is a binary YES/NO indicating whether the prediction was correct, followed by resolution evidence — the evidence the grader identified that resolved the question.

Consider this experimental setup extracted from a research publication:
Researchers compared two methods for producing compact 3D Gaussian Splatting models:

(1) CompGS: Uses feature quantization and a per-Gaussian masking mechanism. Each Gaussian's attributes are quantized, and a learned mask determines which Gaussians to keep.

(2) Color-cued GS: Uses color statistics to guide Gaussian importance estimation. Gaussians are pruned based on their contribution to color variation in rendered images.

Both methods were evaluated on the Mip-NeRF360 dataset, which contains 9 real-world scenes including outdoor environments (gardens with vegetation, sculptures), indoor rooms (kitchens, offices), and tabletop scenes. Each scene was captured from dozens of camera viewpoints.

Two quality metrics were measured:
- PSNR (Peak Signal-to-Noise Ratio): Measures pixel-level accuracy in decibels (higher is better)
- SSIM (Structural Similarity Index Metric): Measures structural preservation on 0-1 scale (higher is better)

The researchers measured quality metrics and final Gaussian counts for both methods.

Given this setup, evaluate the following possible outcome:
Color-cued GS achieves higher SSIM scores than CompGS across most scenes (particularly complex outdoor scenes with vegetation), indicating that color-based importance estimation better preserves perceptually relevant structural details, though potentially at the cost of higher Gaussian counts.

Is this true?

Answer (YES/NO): NO